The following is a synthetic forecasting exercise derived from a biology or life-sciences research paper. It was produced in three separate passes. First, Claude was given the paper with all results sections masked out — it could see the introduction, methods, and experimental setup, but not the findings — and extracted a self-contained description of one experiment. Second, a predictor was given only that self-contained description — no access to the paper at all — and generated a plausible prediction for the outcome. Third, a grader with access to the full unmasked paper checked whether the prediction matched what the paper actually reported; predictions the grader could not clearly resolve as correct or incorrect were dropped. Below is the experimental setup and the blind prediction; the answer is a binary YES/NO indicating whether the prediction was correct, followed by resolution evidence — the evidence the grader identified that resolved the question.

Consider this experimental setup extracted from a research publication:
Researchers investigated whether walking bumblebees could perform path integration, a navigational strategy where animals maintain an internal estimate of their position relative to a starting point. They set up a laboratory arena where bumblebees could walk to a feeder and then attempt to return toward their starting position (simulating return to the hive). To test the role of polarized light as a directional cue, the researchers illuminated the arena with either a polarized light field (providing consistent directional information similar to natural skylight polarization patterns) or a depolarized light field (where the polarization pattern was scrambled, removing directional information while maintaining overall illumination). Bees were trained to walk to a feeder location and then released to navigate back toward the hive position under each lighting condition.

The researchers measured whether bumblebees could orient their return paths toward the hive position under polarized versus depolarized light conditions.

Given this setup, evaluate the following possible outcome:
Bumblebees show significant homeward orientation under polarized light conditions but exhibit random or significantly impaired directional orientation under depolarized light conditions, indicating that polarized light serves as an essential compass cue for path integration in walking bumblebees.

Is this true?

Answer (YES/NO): YES